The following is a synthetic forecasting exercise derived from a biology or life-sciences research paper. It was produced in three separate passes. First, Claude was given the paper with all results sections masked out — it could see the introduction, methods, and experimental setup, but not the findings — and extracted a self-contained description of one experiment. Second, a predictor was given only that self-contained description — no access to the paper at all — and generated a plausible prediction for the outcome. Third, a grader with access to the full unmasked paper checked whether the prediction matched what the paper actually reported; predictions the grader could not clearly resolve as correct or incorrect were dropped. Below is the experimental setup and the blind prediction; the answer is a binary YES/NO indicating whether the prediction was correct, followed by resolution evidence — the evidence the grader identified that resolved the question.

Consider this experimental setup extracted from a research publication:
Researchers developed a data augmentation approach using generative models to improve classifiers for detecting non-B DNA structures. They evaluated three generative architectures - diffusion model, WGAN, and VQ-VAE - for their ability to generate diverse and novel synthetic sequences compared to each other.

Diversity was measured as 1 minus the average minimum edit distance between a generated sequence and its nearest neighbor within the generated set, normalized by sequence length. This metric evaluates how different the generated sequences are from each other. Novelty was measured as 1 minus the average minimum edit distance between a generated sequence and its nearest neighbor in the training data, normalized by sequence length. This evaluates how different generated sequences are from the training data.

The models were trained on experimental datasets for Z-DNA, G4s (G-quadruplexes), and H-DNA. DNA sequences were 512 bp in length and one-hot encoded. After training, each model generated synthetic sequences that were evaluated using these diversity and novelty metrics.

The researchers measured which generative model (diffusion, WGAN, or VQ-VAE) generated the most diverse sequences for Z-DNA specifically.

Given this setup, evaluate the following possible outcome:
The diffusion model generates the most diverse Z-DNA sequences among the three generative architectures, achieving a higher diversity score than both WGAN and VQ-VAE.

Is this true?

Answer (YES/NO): YES